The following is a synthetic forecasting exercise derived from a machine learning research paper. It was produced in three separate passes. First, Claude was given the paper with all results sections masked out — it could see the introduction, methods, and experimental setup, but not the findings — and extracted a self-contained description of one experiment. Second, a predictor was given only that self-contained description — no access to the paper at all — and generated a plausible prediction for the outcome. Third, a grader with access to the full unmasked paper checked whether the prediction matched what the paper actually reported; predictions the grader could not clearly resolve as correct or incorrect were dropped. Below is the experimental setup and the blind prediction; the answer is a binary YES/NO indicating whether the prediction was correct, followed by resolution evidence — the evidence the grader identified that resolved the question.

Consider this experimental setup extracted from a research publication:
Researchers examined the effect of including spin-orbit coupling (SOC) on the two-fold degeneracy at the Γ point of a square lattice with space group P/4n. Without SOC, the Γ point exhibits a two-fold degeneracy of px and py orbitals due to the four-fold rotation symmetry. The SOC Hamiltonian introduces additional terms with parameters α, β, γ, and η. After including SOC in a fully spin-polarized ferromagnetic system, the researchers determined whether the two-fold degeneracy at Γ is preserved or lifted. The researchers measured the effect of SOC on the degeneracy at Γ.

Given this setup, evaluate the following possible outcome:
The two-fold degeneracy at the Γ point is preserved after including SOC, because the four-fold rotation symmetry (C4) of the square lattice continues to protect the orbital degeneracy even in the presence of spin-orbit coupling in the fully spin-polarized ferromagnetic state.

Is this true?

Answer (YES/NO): NO